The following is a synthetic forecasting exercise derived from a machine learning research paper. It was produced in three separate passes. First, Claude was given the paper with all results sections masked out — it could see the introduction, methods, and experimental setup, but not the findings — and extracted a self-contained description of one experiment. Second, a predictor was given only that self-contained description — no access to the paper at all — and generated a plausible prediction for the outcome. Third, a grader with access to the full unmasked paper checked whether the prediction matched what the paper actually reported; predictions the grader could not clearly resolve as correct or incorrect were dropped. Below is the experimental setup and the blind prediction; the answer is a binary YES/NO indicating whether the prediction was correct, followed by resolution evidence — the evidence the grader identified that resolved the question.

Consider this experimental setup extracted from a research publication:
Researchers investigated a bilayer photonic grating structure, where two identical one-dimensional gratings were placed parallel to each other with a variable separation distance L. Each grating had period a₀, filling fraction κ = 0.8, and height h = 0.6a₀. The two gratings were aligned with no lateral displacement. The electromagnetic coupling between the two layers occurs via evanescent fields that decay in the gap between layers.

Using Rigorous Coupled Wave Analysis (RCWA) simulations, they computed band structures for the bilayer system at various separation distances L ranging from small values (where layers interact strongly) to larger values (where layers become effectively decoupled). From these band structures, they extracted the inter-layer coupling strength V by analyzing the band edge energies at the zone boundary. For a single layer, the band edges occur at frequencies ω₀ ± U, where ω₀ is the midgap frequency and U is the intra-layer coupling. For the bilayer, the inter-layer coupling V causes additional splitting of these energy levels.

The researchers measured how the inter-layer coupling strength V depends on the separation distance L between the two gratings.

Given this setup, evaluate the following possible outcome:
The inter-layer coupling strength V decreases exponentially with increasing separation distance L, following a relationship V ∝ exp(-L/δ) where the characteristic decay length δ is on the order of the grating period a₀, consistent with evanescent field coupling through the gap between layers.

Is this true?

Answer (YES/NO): YES